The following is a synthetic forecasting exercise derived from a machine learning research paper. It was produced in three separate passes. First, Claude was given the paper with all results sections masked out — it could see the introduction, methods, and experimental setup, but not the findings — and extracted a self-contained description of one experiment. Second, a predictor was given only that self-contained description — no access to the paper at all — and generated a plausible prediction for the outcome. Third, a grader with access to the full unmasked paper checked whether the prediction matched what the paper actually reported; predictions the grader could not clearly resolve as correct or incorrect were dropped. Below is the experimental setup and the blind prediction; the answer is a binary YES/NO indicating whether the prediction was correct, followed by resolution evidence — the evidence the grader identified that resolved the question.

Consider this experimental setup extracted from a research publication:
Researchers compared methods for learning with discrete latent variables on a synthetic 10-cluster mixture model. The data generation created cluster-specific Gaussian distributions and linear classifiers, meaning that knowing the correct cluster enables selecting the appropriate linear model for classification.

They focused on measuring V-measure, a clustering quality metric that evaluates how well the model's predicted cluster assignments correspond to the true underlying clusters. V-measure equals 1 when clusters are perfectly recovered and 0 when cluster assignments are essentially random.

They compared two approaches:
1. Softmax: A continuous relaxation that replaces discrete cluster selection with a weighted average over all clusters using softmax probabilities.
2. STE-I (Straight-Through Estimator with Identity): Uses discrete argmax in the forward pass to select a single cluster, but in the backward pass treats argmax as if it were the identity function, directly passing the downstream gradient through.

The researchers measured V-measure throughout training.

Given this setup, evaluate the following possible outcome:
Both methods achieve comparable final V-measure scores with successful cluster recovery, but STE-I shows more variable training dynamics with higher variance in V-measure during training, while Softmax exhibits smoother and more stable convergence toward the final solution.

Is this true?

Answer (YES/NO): NO